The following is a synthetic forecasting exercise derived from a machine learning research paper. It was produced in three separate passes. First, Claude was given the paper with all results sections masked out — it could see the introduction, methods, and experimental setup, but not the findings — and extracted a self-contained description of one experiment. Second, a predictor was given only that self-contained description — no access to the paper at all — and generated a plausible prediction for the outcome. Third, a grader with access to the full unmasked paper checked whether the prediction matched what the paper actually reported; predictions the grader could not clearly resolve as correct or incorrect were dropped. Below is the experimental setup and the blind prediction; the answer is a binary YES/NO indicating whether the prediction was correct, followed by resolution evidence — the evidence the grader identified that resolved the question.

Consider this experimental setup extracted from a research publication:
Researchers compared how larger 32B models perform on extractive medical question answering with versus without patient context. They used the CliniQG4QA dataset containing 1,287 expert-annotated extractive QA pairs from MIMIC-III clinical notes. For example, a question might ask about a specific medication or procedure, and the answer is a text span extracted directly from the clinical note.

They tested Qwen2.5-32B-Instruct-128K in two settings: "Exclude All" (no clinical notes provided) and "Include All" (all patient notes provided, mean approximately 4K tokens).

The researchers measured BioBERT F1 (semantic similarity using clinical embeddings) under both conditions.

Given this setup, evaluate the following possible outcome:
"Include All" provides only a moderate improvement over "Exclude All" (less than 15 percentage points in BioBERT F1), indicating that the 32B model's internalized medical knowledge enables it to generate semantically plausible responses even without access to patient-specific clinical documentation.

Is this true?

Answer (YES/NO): NO